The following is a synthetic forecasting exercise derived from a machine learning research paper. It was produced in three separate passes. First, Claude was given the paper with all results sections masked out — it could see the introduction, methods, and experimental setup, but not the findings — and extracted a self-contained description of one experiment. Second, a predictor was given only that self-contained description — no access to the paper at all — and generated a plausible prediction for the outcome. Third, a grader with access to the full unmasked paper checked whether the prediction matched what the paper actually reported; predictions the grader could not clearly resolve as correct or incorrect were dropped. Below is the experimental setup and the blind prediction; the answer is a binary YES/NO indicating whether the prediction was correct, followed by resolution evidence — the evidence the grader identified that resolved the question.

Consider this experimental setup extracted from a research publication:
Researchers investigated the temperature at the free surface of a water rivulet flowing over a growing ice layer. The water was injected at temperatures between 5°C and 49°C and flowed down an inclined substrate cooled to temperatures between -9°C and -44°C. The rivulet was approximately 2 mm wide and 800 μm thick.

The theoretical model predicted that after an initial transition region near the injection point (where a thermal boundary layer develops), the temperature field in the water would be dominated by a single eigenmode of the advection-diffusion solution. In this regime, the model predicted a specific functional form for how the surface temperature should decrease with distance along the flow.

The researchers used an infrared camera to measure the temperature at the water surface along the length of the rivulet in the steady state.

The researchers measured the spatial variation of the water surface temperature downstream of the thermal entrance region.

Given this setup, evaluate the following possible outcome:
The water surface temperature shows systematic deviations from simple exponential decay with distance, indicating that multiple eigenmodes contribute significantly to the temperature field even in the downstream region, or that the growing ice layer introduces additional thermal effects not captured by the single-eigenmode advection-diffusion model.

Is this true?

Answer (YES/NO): NO